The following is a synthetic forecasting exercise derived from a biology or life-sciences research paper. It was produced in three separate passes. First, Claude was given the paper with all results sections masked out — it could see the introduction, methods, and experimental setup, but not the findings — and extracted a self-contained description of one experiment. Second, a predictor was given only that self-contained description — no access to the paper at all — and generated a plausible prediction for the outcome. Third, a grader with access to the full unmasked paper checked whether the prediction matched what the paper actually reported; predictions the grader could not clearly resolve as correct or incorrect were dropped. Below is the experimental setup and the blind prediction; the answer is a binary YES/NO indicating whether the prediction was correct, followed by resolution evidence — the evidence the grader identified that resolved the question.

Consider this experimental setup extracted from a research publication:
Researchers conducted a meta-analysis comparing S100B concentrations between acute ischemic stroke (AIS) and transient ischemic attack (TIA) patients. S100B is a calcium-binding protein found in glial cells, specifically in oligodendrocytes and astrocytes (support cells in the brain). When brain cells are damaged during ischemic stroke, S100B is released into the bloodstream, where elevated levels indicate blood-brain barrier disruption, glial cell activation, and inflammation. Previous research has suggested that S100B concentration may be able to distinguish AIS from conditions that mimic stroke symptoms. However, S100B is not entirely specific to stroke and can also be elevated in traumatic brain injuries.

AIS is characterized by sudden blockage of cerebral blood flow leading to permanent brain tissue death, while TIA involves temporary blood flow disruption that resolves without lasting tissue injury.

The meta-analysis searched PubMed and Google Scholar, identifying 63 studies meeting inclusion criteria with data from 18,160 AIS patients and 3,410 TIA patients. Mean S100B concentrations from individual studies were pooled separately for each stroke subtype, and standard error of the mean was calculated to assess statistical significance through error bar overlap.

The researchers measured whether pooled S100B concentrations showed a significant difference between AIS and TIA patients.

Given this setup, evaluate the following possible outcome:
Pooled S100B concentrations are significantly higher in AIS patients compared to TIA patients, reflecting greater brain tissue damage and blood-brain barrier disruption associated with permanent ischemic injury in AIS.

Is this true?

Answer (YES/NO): YES